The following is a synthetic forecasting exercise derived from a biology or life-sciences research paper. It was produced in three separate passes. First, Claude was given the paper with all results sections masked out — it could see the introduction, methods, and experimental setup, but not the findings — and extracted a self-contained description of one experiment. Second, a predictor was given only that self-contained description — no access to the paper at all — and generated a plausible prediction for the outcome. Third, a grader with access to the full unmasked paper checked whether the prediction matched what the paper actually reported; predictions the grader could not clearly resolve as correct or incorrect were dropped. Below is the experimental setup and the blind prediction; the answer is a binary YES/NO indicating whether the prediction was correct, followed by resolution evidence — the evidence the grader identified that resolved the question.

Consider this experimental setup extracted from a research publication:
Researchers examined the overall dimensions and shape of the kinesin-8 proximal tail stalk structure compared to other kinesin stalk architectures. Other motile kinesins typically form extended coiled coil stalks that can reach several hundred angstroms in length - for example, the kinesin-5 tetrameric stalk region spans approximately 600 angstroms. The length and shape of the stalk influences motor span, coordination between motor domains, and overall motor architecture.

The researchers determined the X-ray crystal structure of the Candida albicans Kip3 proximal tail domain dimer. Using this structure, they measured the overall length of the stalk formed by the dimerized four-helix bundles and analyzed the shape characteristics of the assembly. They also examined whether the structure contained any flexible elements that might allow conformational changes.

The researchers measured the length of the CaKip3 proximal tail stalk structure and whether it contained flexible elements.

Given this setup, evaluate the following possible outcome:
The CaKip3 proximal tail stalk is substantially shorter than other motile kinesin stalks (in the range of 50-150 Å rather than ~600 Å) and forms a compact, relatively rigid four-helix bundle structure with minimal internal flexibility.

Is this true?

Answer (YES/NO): NO